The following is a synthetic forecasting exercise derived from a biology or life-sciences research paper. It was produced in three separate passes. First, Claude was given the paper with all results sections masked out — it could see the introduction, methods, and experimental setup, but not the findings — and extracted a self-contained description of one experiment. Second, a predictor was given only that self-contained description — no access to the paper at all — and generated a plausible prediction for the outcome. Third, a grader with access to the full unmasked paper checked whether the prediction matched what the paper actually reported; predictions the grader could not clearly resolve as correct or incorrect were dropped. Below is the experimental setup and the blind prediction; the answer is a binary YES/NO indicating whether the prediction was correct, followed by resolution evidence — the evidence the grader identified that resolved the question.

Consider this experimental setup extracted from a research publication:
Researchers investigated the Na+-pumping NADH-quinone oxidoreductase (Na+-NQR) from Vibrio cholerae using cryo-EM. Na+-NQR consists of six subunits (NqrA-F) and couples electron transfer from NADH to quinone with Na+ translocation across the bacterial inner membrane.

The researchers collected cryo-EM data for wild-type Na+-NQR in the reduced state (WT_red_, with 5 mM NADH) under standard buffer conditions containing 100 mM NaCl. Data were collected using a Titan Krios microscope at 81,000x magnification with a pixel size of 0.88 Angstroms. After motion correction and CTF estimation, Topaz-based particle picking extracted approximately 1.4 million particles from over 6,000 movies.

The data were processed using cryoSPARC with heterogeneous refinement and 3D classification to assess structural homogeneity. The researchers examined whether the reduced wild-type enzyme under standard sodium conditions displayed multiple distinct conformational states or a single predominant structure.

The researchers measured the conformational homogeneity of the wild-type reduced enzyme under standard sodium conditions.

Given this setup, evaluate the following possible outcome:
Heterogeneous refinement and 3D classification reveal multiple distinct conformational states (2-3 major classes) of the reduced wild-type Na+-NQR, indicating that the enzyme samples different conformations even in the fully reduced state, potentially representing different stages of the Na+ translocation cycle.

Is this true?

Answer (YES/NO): NO